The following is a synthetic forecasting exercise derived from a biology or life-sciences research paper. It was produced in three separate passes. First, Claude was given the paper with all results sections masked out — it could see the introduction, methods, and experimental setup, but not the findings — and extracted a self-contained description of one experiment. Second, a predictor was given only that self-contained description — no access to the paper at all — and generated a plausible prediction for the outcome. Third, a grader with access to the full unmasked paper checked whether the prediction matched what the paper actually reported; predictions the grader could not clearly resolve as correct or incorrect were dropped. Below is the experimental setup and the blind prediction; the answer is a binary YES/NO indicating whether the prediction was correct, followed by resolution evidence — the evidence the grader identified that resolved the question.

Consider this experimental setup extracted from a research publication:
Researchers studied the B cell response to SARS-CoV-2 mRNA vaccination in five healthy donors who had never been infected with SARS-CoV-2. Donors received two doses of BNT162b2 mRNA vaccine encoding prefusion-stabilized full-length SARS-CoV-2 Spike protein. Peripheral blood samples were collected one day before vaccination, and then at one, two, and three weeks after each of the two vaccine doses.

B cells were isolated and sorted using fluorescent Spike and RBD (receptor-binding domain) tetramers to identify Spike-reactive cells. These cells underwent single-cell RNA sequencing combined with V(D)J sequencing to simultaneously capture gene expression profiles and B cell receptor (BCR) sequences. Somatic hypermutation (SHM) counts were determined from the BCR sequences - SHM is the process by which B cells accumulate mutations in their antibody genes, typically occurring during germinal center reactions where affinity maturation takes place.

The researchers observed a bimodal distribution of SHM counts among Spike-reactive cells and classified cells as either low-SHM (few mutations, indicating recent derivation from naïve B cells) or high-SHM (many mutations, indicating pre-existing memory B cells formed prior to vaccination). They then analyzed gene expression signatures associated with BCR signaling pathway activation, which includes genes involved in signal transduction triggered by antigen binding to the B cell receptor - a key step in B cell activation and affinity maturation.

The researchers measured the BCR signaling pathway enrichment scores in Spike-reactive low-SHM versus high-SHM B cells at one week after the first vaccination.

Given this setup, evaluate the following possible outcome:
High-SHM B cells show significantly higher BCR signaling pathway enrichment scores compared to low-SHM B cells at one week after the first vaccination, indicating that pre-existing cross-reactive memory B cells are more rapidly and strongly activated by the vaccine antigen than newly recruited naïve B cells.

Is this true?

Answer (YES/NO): NO